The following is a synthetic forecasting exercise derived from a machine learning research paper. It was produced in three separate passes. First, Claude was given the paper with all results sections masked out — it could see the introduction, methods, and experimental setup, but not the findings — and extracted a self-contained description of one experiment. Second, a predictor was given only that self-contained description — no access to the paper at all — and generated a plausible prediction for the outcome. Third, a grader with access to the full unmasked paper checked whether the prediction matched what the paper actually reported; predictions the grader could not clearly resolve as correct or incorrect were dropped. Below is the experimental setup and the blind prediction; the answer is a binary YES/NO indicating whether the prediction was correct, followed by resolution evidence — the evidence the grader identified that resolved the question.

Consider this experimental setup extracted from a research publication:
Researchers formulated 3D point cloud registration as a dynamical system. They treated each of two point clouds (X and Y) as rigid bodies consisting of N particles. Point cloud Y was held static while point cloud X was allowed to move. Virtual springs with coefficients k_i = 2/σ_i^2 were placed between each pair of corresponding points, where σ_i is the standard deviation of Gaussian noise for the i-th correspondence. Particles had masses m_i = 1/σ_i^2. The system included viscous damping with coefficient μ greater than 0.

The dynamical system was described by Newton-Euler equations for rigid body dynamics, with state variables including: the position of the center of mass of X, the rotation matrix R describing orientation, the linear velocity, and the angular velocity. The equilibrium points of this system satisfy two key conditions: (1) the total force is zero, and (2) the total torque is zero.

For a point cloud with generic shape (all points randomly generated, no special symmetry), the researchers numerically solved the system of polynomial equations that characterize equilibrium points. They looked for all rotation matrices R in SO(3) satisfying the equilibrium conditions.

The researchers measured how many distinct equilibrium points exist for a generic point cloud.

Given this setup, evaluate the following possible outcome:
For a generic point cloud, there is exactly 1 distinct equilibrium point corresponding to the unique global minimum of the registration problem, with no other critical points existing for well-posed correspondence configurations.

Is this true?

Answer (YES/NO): NO